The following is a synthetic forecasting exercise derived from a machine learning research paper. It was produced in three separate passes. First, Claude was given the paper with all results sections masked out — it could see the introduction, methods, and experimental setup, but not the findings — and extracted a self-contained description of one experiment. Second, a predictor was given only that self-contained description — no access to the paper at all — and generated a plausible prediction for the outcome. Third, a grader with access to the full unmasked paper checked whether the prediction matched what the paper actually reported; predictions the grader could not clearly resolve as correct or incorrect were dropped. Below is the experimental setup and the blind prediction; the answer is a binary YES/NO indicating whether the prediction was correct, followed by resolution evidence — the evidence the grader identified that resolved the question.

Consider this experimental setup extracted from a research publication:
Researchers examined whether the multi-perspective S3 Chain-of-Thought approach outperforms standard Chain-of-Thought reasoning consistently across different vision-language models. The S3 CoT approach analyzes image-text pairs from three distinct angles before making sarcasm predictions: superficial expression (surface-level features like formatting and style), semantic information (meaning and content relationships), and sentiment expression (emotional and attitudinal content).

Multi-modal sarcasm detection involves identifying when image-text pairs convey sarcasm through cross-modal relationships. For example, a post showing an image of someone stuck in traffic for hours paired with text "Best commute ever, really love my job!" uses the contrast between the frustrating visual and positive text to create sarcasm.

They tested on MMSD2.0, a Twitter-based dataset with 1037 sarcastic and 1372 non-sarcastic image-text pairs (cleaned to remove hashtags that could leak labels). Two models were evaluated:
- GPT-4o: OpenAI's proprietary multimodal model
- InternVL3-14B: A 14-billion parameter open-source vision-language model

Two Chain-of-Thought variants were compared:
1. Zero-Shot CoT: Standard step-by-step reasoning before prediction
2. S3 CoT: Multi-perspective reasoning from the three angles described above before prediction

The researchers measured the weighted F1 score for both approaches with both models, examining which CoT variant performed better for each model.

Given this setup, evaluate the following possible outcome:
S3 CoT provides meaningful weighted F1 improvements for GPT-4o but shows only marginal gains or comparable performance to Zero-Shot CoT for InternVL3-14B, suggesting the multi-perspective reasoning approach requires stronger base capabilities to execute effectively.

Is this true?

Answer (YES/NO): NO